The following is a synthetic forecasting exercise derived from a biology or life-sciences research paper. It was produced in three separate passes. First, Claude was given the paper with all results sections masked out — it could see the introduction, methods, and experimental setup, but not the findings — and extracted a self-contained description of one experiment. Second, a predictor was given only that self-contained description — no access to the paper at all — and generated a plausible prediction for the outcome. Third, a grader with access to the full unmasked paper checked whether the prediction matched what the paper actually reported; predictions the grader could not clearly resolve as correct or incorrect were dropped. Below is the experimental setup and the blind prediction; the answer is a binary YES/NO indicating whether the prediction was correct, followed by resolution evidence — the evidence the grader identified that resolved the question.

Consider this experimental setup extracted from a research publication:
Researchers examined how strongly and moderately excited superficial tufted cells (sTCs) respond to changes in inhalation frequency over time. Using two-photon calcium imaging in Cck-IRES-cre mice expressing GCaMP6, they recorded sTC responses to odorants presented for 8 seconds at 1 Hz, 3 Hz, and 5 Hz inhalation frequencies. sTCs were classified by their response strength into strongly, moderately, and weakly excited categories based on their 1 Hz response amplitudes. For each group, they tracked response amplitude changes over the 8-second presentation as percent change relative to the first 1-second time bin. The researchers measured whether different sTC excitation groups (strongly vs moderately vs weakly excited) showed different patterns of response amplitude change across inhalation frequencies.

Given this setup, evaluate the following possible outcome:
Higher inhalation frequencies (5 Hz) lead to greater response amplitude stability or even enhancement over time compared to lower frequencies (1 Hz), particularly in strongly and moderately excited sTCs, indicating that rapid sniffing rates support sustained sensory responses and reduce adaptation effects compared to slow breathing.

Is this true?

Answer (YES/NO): NO